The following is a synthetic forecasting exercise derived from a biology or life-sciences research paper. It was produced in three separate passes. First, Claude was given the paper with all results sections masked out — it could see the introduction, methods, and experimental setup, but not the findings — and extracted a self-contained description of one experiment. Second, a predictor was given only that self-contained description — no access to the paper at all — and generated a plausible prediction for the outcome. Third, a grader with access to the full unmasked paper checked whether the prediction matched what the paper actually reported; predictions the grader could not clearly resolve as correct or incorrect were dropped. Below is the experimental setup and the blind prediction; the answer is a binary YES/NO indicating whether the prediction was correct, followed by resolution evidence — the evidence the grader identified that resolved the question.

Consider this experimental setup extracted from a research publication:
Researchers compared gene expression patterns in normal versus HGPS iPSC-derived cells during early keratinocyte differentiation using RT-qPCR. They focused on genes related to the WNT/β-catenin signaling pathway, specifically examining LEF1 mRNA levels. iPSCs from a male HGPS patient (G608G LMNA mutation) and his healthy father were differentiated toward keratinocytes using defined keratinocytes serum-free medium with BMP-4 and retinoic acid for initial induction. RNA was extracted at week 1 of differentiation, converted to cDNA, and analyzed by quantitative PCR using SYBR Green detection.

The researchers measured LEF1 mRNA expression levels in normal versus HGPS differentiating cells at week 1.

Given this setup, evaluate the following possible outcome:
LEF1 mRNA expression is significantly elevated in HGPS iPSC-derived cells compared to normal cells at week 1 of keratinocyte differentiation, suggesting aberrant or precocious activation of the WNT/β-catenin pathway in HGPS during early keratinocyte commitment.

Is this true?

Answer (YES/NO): NO